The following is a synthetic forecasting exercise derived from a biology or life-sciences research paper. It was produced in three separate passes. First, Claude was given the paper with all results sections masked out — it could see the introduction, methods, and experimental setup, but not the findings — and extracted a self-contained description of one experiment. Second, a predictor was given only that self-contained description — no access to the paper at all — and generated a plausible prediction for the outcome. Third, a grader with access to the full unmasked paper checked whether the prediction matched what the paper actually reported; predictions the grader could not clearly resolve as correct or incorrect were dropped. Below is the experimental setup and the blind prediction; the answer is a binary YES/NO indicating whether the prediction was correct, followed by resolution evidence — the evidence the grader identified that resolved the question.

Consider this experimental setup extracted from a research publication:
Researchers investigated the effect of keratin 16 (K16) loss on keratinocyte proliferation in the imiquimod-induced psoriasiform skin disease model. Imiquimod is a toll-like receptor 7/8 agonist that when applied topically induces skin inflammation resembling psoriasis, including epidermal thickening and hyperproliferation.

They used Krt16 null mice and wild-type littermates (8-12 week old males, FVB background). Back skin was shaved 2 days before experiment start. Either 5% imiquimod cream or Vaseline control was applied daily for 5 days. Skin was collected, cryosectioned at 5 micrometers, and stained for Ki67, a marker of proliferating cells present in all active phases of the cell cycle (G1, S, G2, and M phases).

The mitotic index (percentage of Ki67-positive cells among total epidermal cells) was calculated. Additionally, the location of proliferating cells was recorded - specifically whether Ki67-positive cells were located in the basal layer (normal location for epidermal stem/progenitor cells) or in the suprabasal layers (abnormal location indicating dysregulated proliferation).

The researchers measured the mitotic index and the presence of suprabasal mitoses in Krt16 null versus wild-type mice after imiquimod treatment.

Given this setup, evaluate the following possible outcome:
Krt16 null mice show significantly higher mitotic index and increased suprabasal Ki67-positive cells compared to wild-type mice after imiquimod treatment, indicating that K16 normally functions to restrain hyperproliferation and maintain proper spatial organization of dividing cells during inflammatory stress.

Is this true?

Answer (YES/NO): YES